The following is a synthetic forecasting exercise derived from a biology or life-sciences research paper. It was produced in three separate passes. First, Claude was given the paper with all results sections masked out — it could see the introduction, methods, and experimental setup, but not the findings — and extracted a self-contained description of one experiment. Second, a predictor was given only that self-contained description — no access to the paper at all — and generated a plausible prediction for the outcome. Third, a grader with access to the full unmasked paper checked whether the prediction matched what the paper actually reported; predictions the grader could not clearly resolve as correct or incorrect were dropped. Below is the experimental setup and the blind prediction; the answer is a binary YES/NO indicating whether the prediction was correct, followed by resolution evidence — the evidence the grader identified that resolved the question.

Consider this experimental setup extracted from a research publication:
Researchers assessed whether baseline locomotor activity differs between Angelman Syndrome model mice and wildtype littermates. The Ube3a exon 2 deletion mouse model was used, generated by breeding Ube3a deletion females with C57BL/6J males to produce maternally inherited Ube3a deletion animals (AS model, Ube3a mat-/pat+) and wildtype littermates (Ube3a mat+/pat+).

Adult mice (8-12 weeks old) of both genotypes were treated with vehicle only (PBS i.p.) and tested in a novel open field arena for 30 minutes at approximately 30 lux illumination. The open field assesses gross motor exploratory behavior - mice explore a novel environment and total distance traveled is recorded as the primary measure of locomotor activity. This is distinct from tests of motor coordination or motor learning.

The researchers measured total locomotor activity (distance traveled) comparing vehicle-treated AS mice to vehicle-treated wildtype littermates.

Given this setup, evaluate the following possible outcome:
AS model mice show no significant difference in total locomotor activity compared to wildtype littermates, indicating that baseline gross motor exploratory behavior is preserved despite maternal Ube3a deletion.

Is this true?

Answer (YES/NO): NO